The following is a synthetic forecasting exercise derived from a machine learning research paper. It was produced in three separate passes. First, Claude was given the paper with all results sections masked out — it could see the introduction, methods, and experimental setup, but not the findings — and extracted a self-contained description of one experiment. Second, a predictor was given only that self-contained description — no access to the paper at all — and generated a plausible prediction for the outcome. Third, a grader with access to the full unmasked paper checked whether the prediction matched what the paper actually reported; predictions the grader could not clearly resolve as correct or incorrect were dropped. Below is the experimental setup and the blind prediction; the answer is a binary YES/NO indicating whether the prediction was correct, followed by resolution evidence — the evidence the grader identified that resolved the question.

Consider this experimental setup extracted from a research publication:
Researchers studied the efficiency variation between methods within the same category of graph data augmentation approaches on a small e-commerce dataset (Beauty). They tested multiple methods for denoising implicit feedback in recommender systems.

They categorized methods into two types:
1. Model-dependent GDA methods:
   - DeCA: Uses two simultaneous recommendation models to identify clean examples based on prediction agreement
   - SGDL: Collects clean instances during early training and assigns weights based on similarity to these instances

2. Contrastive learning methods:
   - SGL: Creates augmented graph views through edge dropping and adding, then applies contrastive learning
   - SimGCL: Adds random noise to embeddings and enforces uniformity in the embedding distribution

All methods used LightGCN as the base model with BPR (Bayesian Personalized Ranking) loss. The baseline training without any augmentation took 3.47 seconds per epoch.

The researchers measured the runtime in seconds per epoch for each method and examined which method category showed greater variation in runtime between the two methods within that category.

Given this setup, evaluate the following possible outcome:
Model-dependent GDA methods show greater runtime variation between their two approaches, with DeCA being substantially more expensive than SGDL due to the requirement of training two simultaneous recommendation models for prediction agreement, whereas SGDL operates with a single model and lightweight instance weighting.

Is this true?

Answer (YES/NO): NO